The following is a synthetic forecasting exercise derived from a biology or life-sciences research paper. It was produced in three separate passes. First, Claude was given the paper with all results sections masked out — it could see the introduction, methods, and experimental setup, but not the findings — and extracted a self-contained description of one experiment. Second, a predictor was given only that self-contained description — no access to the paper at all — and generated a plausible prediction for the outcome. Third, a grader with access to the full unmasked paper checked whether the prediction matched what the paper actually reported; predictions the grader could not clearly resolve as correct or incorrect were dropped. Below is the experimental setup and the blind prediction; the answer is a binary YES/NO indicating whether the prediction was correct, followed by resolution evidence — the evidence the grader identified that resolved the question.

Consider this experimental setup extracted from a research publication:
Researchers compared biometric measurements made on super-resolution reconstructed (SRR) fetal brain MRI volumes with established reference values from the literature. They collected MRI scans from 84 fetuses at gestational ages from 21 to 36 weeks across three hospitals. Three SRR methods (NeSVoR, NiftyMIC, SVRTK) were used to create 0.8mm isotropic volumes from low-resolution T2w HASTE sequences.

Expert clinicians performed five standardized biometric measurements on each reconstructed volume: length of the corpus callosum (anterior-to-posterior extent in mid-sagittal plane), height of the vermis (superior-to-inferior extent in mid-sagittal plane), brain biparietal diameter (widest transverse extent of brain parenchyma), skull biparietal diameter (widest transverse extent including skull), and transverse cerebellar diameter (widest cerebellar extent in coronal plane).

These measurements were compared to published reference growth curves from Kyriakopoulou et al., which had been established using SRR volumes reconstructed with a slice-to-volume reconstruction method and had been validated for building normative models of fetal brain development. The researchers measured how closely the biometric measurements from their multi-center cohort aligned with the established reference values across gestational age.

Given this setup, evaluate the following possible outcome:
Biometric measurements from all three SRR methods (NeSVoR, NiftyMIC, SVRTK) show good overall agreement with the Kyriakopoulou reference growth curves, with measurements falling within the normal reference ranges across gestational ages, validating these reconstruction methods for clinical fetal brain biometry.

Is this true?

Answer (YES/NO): YES